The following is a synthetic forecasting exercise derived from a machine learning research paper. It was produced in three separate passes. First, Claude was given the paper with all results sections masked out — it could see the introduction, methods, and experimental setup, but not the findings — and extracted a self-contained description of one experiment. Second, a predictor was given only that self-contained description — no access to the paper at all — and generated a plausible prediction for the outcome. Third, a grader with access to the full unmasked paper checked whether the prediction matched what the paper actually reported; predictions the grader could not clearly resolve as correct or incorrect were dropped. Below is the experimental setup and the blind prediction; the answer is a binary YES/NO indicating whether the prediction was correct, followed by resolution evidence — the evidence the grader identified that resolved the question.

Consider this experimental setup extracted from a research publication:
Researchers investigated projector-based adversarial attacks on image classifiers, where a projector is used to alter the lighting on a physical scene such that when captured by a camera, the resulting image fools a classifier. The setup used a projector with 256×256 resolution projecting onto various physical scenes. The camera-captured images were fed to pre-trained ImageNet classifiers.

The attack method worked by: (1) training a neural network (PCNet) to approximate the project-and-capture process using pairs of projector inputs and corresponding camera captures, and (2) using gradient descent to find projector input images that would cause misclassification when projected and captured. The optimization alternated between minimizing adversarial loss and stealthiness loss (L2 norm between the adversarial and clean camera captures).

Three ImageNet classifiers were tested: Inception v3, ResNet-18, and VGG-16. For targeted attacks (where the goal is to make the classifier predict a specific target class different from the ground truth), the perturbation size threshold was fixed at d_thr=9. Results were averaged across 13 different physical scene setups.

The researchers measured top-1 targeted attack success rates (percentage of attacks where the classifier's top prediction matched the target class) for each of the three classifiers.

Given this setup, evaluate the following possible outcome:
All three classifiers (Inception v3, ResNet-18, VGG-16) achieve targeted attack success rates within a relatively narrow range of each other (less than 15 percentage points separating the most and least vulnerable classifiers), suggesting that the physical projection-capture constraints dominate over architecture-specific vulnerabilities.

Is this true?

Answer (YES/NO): NO